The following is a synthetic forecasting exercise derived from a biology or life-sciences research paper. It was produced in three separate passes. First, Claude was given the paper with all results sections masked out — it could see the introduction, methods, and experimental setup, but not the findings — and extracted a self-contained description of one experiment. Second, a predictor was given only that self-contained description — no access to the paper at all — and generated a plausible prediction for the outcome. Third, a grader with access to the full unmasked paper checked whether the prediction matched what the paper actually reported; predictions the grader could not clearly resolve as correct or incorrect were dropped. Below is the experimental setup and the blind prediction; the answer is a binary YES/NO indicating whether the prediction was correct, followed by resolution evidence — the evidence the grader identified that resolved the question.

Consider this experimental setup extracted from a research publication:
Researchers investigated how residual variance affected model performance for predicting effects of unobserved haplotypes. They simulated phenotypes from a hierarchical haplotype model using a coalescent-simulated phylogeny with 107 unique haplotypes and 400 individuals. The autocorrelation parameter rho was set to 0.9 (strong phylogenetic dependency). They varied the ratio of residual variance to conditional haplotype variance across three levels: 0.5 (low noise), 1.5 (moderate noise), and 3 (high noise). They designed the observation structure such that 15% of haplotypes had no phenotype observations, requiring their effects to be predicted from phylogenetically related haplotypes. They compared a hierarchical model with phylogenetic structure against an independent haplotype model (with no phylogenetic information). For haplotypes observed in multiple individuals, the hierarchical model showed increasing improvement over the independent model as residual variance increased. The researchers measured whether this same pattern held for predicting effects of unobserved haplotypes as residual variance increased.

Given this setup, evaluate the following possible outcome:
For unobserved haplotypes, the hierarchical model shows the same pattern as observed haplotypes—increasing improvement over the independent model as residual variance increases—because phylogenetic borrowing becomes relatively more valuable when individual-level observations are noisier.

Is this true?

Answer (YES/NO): NO